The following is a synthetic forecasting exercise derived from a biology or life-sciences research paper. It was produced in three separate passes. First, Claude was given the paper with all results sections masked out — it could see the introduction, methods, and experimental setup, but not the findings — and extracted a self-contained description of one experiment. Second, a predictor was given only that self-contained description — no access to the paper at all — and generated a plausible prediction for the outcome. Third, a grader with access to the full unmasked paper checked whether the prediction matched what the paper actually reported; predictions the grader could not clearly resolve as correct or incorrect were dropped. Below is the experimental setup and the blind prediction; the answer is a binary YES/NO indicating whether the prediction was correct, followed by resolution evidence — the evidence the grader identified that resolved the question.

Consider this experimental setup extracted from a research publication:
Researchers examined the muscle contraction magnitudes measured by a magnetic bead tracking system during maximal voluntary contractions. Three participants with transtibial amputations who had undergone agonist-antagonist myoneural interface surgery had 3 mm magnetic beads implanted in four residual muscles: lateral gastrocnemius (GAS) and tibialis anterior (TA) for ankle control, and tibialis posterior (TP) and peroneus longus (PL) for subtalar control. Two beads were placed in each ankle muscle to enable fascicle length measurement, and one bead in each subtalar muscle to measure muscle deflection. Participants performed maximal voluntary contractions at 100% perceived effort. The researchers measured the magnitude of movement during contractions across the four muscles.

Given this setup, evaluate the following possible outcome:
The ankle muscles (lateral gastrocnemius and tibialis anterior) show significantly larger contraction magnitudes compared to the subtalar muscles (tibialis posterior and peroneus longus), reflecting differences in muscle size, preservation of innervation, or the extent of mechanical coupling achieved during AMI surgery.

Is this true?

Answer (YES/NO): NO